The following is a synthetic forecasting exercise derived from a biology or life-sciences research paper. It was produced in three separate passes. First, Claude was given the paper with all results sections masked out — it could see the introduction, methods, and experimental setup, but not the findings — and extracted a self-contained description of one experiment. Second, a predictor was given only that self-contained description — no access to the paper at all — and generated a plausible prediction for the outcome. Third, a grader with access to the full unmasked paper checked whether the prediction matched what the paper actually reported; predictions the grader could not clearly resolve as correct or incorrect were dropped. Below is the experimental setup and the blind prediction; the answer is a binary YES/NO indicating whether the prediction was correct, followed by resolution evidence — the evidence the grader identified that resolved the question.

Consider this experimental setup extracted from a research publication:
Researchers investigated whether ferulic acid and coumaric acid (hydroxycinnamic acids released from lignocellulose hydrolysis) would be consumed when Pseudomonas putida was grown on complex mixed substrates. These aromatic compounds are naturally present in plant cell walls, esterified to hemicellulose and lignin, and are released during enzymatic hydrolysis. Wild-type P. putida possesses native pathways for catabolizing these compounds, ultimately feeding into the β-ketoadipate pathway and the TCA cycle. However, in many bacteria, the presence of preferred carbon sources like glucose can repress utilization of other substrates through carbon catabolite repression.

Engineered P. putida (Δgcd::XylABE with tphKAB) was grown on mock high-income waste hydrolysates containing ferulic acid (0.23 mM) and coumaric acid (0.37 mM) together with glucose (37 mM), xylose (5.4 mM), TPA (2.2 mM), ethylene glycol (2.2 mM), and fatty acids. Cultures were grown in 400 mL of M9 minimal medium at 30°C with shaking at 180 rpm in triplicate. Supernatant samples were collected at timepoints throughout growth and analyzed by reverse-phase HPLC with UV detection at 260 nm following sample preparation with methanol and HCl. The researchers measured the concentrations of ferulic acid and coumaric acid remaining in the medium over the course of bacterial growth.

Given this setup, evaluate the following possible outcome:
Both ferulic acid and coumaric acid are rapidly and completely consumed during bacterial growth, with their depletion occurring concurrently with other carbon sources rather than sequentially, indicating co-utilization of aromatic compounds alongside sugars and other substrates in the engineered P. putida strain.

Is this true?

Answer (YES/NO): NO